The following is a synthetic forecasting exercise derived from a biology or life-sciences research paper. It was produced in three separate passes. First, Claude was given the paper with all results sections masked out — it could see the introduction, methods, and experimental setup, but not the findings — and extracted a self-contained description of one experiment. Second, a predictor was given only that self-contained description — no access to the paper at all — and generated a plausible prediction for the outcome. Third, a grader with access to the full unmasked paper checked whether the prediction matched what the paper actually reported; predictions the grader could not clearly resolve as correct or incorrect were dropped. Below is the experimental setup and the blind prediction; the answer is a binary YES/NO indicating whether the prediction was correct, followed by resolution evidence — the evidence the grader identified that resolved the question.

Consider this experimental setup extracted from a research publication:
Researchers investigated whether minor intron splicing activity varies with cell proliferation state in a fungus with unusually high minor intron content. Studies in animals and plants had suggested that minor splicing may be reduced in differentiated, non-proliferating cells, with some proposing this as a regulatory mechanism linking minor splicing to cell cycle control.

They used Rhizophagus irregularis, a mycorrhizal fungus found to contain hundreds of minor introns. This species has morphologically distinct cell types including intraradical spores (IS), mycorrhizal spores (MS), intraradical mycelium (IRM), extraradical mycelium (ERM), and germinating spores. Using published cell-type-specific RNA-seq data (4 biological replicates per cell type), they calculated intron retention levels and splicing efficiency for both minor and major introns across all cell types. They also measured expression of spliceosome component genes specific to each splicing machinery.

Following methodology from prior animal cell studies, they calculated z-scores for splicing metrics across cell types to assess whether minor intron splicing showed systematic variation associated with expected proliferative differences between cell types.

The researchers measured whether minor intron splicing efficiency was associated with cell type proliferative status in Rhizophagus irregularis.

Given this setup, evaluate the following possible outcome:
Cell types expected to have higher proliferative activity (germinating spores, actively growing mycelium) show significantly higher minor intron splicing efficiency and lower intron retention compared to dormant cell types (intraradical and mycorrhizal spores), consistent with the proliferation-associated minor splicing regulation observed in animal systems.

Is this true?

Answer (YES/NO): NO